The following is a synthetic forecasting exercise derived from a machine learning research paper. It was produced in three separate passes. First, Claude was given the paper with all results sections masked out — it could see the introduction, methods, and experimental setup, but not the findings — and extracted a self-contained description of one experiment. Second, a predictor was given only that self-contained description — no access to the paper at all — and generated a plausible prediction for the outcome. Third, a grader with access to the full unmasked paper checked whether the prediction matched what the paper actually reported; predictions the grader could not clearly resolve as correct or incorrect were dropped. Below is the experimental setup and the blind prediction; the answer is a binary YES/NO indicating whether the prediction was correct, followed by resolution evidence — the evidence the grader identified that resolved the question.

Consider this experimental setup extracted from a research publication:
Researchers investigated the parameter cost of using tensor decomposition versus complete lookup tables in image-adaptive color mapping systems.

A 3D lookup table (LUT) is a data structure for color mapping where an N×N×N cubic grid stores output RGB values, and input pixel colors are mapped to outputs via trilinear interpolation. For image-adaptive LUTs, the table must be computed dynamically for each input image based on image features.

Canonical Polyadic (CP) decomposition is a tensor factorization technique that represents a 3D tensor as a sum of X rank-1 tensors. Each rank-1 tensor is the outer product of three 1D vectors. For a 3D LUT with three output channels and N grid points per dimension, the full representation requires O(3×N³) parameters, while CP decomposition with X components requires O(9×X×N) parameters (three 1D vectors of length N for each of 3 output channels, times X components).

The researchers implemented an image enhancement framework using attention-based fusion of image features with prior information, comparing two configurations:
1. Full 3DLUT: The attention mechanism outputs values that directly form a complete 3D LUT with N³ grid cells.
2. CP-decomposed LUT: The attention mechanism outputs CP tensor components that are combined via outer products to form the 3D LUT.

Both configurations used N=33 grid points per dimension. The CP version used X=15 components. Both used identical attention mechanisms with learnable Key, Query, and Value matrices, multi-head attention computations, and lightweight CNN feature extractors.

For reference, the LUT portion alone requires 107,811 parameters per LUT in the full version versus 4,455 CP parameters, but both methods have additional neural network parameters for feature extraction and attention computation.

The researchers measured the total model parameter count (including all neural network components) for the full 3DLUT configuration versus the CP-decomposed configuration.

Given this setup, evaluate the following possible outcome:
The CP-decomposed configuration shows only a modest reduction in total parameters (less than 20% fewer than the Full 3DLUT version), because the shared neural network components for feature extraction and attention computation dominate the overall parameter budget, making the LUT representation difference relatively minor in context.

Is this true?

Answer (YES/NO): NO